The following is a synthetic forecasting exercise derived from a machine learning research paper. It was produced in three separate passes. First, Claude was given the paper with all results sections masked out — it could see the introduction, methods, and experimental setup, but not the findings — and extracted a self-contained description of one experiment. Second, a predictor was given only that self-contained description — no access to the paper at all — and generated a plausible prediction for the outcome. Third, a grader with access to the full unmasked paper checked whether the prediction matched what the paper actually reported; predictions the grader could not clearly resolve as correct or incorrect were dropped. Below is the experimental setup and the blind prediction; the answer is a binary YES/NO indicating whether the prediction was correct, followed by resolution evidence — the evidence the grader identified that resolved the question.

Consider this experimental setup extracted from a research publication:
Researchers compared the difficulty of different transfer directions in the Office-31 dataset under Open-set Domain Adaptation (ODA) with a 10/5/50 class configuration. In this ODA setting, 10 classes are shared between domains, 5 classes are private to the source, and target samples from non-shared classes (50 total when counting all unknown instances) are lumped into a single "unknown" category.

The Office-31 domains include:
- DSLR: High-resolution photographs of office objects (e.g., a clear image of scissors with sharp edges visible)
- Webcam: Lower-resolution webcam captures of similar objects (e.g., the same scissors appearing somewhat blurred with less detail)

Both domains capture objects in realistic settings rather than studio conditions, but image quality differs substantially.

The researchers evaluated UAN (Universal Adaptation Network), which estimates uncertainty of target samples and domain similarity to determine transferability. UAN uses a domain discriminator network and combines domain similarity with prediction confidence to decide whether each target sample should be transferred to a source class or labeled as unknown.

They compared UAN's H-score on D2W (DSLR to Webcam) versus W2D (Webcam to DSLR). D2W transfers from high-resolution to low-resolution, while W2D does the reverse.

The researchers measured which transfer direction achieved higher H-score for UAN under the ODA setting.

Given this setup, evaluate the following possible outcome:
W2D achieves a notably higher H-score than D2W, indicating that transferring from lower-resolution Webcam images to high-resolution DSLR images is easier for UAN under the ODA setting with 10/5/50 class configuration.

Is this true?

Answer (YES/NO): NO